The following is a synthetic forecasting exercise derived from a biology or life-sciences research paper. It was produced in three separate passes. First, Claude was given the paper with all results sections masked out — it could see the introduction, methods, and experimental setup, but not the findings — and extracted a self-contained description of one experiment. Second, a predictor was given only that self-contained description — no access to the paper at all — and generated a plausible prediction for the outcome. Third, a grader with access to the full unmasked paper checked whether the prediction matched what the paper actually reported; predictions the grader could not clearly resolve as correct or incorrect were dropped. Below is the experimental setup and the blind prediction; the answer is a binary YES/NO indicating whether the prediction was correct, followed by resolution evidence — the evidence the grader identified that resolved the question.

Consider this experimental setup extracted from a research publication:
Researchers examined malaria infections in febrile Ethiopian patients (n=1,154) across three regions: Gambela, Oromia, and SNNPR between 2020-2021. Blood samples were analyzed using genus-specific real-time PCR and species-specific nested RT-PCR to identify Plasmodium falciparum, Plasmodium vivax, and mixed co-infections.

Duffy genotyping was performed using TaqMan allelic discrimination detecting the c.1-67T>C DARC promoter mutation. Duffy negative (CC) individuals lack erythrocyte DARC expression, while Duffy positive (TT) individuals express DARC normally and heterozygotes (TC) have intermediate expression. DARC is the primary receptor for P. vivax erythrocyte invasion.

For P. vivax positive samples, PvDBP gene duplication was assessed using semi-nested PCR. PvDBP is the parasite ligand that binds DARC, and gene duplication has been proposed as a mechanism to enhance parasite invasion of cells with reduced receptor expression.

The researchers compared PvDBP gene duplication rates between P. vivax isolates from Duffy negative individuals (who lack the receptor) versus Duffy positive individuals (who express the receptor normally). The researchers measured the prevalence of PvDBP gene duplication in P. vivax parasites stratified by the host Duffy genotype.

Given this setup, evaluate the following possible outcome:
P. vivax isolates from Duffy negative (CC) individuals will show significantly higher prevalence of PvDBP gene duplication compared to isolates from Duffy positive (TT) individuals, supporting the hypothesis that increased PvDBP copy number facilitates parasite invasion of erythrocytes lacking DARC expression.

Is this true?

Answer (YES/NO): NO